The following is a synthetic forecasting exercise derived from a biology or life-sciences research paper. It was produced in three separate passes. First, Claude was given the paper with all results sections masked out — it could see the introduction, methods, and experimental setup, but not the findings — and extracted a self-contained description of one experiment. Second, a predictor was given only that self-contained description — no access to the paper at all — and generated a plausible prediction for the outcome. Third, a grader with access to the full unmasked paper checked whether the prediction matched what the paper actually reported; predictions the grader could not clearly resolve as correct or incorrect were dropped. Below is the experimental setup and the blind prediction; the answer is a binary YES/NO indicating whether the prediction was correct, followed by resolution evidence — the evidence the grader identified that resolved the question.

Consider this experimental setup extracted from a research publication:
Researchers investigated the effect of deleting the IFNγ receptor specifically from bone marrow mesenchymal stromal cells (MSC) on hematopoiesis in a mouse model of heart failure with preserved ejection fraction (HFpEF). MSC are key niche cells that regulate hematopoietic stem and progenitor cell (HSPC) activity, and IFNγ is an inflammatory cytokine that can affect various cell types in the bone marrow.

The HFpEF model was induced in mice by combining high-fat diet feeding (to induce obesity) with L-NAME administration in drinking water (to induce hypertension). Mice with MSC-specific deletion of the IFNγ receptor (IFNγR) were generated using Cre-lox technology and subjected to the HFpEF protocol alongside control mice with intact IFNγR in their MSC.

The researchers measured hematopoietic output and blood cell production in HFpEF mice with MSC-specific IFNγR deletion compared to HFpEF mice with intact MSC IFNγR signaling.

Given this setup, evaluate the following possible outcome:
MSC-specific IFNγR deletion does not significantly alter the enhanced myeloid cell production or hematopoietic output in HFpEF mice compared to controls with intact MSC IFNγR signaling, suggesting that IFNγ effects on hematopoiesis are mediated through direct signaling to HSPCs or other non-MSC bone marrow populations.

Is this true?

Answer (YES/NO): NO